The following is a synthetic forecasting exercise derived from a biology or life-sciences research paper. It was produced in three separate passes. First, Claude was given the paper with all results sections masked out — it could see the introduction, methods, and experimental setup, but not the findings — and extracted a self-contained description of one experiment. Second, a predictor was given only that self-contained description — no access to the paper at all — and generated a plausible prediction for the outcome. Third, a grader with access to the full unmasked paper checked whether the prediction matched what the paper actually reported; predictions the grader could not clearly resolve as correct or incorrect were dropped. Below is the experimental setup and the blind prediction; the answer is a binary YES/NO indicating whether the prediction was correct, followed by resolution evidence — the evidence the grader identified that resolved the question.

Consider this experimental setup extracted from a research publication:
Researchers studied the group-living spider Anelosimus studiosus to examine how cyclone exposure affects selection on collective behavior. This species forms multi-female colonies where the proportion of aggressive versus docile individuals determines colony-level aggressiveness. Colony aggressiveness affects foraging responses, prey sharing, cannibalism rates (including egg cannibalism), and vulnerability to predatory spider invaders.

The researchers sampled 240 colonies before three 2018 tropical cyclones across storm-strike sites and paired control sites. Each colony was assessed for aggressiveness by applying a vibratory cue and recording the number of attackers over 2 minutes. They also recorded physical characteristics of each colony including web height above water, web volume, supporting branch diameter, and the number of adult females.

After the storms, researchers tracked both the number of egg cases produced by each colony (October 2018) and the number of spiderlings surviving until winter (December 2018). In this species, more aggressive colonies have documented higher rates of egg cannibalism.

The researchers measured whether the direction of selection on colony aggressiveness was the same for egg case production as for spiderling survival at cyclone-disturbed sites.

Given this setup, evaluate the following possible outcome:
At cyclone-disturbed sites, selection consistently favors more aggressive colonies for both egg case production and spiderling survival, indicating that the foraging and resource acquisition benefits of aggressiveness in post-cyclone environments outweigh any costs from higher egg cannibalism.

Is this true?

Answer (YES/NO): YES